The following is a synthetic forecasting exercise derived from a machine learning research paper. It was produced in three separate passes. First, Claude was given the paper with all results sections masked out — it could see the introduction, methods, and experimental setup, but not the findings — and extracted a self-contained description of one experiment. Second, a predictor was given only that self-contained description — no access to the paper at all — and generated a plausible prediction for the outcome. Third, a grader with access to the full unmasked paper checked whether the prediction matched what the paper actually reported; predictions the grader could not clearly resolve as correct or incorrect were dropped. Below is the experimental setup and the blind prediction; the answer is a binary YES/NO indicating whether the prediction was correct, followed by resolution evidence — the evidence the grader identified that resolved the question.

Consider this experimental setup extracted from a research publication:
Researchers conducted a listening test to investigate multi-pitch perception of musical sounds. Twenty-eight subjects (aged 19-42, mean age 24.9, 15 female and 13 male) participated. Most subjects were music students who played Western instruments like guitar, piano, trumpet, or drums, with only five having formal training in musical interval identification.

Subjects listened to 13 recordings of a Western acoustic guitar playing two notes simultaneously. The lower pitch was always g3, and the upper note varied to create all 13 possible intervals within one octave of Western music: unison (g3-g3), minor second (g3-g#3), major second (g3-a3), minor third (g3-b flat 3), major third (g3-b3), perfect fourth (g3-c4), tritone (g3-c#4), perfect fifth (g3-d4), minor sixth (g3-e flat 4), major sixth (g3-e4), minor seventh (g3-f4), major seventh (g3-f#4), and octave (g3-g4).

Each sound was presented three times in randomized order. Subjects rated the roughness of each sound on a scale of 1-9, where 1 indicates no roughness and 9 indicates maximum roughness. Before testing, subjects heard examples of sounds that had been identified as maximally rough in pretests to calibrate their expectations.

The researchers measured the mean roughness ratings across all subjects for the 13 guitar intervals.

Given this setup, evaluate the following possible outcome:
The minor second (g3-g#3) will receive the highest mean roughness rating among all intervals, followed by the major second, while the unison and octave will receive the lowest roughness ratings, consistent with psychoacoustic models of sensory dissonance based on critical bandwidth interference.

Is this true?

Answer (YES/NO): NO